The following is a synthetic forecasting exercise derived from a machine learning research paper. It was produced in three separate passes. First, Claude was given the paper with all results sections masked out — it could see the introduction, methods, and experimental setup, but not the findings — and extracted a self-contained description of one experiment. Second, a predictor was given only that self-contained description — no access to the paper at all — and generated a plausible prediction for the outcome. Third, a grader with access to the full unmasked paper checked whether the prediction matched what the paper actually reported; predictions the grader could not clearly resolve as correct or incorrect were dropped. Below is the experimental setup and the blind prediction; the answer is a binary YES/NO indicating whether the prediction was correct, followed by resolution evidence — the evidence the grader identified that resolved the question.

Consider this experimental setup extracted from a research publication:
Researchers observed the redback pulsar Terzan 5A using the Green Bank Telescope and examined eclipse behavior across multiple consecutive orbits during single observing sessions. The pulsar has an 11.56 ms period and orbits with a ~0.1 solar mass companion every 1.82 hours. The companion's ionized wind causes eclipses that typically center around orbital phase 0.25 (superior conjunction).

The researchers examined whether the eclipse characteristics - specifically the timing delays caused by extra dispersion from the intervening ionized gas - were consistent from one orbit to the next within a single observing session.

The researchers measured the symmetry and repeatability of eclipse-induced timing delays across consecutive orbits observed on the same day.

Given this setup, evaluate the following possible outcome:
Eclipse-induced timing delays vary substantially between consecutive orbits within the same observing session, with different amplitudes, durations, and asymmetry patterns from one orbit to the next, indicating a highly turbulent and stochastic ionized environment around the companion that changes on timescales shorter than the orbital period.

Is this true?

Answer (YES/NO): YES